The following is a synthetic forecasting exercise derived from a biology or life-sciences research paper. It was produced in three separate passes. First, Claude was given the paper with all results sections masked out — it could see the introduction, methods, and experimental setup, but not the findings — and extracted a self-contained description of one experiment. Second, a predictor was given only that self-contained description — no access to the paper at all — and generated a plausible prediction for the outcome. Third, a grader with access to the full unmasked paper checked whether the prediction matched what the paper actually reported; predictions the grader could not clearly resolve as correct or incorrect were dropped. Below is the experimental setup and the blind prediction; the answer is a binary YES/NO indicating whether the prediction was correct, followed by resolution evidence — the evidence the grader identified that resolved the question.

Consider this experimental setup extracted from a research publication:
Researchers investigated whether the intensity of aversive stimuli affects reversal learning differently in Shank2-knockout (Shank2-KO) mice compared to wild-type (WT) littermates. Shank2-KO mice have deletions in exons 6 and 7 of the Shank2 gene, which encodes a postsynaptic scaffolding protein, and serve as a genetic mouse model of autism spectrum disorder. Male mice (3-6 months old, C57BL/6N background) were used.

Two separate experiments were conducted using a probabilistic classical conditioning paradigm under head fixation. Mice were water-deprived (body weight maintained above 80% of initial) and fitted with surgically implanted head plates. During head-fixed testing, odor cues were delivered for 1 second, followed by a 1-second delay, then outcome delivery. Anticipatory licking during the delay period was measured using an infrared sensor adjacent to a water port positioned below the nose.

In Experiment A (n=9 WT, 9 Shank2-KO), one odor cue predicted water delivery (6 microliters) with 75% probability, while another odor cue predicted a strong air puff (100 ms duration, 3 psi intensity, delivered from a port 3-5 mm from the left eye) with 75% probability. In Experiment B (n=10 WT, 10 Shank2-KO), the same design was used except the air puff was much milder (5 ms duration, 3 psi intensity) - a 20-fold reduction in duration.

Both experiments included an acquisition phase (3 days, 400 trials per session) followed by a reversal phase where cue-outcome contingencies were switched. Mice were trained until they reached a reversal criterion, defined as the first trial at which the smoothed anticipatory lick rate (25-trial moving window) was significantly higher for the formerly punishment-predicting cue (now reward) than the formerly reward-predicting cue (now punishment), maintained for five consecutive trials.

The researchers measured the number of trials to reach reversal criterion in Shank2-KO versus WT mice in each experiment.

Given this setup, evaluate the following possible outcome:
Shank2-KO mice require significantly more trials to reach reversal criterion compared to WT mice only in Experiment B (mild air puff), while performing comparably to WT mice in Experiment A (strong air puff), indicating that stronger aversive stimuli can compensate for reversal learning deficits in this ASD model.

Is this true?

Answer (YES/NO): NO